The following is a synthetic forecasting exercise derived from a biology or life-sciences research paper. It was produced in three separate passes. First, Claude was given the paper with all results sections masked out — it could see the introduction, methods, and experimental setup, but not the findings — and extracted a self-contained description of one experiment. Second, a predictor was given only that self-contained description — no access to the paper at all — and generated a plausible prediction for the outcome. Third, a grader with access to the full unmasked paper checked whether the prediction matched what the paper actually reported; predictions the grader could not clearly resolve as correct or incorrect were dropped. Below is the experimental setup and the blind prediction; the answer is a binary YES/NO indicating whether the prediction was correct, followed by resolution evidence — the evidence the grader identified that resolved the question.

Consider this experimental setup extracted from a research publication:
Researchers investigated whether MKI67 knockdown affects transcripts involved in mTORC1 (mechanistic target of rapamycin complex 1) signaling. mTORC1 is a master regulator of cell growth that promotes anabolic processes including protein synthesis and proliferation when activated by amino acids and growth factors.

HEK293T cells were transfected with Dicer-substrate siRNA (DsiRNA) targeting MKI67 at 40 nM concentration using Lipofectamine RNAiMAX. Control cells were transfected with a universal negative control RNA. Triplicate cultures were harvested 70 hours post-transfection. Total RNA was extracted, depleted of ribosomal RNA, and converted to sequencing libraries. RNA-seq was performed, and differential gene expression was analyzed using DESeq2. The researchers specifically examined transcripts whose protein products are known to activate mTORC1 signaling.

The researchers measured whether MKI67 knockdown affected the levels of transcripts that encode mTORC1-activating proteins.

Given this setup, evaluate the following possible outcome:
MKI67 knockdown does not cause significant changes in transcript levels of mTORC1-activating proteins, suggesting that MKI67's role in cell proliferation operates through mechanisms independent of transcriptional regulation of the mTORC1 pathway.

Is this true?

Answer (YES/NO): NO